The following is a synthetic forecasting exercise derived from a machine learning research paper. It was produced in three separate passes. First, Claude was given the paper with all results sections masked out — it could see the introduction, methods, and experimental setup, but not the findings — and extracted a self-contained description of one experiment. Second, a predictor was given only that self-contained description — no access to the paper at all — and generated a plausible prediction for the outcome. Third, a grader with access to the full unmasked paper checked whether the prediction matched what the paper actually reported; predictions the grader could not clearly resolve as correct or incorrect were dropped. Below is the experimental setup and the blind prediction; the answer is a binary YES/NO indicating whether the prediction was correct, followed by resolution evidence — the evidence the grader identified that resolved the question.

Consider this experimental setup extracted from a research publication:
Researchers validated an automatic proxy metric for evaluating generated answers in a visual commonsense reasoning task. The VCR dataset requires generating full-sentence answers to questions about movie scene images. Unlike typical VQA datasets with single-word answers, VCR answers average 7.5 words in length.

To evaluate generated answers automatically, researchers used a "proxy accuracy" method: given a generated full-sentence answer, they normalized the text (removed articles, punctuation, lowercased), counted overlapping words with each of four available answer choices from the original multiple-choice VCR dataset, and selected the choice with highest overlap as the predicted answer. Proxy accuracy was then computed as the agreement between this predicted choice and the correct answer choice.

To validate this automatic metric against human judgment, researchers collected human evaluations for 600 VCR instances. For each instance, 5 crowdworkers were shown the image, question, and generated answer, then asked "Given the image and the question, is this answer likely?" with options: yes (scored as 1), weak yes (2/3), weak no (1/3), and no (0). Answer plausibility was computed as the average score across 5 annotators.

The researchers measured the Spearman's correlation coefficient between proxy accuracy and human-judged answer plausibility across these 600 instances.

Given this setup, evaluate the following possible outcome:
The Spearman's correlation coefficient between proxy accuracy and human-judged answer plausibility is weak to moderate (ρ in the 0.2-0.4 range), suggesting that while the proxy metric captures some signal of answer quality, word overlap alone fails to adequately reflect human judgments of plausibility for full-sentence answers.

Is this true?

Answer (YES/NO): NO